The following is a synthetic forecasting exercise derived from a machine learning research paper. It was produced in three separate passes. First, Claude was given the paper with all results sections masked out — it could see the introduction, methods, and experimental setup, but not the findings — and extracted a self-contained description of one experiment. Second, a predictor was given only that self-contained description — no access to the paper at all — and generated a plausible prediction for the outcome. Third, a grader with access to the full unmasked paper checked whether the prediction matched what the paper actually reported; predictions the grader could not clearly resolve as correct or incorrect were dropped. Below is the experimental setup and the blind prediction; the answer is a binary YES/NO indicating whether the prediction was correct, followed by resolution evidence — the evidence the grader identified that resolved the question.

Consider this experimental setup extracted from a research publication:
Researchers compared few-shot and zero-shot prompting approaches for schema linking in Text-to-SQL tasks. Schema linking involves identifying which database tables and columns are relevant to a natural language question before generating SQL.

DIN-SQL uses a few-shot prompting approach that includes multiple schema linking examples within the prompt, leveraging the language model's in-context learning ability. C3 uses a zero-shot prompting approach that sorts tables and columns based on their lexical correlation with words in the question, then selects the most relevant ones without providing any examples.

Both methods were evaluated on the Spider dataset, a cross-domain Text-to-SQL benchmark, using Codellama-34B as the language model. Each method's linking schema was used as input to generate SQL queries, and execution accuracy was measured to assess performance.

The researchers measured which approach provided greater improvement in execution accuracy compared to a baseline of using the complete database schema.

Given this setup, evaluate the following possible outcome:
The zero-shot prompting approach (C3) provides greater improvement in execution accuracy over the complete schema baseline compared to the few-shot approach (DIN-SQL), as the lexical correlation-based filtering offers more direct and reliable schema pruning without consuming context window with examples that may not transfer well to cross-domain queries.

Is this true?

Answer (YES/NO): YES